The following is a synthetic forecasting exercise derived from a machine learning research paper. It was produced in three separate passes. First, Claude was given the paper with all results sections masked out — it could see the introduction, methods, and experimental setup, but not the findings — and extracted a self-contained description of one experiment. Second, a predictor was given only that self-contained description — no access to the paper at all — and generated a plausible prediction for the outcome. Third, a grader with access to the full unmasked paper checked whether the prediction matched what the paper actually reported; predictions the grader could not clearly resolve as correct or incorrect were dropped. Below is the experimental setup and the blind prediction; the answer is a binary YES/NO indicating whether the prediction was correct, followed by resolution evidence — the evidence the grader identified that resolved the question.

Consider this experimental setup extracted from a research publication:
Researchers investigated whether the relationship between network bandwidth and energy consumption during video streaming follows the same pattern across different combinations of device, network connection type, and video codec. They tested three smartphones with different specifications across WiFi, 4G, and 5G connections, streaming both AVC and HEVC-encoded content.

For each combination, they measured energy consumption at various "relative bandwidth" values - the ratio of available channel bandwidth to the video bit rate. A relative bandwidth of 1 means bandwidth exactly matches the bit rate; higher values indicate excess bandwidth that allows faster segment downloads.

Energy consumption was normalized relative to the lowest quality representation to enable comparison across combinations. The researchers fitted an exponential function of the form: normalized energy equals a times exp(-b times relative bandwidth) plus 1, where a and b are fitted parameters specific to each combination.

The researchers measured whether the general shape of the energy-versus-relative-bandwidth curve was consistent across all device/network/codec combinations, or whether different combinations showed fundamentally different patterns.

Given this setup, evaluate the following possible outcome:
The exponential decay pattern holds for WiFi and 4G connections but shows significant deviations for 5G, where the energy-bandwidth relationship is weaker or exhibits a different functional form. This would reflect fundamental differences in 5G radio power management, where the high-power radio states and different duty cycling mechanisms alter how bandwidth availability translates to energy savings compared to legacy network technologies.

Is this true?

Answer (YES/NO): NO